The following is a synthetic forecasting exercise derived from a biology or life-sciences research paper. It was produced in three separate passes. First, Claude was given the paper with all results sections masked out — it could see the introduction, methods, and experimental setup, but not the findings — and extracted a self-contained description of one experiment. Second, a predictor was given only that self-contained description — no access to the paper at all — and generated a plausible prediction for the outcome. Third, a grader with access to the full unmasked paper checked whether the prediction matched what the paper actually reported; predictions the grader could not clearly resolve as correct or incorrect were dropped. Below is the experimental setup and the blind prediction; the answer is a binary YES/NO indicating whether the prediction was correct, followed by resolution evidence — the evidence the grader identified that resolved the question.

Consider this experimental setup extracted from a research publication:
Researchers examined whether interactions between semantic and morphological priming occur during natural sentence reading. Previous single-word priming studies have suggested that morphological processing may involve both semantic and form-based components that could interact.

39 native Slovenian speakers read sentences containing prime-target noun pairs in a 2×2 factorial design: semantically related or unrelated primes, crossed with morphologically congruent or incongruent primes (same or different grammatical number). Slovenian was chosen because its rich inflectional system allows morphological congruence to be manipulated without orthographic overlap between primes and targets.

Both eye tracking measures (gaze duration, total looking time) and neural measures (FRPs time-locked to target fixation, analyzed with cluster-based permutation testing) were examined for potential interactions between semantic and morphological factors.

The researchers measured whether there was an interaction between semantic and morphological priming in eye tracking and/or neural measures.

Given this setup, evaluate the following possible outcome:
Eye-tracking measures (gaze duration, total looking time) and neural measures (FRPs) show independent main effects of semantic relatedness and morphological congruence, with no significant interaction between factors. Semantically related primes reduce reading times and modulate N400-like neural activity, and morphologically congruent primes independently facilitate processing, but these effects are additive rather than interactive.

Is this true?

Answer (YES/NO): NO